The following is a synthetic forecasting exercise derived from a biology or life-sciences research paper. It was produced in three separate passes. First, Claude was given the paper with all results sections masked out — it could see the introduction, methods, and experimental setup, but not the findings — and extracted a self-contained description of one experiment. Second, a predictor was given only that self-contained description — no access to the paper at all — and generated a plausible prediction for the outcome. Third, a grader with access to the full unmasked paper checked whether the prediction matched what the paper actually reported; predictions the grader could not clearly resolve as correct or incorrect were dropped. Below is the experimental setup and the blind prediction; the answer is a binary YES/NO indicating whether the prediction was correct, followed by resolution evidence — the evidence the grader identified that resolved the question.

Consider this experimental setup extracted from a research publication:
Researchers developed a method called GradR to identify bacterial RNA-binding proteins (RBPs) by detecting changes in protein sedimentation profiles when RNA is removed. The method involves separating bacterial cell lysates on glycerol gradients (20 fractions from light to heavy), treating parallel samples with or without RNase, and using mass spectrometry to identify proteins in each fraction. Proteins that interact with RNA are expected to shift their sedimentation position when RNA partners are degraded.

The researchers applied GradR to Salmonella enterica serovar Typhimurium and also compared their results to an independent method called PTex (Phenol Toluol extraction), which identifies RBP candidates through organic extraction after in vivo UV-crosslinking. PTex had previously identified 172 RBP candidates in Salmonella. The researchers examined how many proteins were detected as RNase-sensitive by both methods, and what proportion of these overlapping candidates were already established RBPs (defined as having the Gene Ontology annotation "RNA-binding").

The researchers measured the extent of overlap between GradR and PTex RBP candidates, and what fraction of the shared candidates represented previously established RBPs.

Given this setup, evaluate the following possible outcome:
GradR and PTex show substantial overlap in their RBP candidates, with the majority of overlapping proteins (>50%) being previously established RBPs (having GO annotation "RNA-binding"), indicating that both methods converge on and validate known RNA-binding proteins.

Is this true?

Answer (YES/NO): NO